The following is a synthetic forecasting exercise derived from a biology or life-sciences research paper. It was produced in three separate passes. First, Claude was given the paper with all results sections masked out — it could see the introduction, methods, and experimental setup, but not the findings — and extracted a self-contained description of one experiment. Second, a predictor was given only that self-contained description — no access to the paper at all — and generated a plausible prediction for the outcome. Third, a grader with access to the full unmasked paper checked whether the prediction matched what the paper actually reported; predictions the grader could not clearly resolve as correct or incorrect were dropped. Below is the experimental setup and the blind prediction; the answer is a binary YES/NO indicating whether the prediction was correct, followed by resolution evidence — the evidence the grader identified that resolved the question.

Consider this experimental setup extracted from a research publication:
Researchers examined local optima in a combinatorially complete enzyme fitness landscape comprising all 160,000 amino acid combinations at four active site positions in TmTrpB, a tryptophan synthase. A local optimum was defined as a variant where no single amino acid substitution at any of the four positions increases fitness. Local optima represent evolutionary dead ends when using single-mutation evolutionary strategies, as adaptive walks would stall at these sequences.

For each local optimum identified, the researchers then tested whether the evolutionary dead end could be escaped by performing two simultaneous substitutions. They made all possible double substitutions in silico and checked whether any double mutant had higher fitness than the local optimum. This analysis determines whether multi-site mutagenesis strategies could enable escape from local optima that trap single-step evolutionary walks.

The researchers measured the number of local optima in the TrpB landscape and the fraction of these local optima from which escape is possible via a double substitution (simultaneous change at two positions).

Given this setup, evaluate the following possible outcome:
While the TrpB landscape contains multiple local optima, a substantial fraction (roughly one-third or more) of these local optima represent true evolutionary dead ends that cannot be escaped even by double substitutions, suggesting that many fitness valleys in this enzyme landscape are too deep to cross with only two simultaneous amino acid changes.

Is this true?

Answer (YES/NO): NO